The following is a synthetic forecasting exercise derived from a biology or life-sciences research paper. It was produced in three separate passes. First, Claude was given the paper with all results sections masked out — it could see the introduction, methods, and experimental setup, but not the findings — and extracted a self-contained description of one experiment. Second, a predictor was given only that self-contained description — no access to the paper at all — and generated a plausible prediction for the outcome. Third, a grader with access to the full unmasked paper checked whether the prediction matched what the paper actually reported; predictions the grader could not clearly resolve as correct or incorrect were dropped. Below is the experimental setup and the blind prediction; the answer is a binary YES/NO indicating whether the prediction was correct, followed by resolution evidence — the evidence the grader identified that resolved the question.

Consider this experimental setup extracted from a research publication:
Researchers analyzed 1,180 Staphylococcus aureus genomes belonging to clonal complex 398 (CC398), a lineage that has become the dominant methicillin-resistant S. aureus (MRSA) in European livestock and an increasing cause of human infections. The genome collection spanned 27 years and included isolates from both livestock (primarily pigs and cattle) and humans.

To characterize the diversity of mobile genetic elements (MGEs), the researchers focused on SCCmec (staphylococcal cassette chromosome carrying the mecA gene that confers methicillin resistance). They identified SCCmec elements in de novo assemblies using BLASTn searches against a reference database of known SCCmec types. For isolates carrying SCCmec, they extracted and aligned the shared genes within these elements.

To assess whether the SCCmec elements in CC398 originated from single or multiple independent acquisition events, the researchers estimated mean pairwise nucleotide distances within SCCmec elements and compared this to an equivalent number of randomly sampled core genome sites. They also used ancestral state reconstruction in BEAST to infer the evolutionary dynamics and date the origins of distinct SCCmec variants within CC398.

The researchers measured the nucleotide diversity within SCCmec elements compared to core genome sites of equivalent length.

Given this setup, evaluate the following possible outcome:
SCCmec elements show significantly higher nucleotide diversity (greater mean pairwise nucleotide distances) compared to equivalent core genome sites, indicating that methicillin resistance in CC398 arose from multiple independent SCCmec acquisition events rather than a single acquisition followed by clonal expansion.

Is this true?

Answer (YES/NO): NO